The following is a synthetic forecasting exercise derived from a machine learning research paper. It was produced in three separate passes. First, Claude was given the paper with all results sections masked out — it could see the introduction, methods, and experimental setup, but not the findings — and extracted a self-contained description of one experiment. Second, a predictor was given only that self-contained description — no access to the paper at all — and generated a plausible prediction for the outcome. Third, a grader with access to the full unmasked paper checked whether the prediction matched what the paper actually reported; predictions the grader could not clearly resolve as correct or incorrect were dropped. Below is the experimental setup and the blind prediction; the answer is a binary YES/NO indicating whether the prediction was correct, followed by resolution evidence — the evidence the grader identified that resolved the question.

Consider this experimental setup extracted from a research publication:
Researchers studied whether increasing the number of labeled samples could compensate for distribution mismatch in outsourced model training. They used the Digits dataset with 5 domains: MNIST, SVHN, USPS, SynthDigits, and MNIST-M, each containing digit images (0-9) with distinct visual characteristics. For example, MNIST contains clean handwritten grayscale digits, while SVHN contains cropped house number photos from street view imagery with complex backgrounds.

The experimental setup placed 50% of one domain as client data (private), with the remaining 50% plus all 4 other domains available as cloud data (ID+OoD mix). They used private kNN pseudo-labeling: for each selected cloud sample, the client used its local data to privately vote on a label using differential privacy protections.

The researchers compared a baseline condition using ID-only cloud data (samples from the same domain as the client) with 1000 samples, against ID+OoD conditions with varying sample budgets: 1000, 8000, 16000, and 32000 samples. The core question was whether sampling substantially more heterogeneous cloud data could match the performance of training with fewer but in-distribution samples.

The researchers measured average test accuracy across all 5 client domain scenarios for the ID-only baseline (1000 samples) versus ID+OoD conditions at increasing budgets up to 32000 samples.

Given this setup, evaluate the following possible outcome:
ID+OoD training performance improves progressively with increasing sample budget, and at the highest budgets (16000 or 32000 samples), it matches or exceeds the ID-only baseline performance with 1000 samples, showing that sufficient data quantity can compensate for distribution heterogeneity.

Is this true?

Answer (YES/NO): NO